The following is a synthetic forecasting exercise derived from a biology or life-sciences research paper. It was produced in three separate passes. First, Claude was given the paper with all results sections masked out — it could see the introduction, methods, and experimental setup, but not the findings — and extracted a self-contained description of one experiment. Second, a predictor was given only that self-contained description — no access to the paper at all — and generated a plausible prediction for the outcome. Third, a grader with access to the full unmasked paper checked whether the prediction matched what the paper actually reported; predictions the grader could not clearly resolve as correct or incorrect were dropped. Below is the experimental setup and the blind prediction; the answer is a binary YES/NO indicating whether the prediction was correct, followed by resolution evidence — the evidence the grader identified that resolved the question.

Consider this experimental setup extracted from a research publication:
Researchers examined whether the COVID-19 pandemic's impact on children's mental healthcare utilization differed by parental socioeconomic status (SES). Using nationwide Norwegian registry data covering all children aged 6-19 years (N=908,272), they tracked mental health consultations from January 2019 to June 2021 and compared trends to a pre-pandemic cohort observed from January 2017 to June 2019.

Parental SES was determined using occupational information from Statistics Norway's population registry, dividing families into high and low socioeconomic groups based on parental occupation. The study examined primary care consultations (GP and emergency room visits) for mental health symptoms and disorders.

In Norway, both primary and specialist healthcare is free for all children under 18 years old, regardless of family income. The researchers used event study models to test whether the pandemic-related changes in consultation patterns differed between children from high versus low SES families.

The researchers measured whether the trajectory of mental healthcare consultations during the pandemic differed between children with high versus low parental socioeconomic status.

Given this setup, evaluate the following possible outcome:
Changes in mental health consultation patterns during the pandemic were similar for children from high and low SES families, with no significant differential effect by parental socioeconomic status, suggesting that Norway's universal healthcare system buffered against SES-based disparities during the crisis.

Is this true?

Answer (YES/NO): YES